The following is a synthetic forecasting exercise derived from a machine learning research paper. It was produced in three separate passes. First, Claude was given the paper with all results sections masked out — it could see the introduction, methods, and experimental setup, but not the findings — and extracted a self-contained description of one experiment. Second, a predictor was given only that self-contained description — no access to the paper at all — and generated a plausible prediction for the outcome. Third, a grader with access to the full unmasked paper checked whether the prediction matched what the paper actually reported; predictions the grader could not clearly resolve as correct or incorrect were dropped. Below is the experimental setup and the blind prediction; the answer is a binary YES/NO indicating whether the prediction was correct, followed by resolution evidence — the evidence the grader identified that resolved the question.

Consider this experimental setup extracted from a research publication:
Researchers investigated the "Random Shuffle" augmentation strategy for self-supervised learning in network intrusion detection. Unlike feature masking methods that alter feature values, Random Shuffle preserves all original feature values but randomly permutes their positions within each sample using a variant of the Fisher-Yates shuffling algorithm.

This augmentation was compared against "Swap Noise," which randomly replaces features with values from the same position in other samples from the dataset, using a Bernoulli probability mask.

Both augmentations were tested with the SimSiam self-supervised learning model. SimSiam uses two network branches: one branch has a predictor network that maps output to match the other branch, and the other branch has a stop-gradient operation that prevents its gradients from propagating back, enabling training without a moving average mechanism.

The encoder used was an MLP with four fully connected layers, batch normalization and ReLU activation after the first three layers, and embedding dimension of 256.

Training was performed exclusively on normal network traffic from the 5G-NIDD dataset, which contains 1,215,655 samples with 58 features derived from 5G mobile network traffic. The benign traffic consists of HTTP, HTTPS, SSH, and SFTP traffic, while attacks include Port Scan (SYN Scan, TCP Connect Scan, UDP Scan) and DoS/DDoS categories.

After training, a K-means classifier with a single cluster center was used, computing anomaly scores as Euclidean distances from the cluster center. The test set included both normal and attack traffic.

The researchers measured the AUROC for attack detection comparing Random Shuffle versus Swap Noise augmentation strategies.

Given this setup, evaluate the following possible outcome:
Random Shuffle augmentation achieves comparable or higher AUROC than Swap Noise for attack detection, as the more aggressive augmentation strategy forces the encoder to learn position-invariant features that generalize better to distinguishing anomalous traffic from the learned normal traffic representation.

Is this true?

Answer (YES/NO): NO